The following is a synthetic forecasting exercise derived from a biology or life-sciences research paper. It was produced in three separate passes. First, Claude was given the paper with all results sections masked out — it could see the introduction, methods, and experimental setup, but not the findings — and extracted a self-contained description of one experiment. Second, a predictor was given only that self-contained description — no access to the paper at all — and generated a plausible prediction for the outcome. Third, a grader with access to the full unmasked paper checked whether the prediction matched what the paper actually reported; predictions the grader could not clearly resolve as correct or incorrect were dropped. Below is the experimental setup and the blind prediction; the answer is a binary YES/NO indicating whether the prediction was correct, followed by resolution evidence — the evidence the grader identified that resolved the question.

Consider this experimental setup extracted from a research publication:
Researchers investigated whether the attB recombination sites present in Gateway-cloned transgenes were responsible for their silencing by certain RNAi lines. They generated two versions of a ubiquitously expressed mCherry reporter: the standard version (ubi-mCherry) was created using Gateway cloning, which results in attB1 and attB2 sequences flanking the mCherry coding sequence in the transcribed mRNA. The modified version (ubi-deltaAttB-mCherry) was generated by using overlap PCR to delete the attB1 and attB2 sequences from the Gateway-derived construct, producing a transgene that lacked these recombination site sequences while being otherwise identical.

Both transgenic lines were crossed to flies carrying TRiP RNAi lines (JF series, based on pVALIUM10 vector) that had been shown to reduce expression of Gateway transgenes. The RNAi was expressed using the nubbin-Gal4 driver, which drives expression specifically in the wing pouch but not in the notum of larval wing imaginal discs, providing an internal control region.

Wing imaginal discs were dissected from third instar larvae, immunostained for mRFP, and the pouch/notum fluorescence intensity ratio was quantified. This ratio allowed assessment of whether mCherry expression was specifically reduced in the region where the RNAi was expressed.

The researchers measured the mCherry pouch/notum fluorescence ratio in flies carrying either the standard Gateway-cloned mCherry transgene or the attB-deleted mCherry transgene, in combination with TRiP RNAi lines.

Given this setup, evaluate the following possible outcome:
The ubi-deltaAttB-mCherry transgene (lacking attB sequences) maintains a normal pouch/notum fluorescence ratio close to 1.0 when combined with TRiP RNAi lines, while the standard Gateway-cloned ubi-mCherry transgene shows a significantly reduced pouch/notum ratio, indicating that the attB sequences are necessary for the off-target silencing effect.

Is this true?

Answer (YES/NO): YES